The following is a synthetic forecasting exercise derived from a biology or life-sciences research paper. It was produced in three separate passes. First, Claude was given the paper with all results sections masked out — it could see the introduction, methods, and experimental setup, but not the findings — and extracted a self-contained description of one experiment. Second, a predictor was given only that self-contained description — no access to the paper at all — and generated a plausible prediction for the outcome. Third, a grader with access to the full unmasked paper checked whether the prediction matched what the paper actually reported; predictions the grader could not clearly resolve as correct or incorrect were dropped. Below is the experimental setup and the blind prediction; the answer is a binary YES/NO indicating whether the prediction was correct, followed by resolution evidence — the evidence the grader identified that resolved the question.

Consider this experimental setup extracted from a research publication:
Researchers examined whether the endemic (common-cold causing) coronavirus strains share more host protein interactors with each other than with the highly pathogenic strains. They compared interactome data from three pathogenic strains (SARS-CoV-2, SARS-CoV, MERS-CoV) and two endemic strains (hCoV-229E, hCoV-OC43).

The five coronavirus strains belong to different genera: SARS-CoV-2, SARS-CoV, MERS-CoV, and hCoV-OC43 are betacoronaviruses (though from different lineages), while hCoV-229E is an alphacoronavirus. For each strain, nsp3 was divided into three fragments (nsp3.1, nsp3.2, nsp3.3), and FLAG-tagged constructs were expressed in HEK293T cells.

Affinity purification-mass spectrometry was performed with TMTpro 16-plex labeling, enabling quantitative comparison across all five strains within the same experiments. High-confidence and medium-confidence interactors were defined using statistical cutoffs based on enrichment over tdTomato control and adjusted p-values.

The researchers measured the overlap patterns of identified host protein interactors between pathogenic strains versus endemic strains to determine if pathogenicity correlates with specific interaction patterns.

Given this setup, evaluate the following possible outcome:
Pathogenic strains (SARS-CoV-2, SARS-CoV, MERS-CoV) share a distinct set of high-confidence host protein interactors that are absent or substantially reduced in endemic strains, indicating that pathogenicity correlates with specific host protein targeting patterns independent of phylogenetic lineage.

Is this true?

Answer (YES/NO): NO